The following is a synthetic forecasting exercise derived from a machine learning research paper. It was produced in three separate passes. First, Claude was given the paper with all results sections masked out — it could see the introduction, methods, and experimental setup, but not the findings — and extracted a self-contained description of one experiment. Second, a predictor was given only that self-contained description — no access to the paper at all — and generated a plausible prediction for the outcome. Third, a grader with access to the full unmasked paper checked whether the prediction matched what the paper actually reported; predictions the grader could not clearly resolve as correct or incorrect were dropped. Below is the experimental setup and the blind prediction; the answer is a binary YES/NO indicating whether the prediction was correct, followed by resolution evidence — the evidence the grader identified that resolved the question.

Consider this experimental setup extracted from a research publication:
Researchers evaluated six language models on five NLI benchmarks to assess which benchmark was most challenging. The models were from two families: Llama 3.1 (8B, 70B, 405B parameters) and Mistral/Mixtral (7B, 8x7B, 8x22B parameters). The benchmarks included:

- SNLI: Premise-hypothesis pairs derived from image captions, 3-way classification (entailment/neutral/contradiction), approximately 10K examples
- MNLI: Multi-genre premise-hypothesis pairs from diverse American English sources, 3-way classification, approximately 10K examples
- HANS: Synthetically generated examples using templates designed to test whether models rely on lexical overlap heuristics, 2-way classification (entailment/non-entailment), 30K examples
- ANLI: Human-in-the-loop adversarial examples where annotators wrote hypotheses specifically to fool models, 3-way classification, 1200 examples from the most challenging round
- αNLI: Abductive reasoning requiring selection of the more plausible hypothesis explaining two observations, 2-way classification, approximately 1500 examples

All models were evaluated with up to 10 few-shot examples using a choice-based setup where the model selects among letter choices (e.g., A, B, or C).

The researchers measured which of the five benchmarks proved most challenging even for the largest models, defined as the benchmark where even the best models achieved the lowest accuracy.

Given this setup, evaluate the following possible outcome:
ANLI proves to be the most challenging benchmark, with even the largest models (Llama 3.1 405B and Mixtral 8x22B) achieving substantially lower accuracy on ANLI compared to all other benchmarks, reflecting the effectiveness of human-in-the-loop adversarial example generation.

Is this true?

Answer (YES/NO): YES